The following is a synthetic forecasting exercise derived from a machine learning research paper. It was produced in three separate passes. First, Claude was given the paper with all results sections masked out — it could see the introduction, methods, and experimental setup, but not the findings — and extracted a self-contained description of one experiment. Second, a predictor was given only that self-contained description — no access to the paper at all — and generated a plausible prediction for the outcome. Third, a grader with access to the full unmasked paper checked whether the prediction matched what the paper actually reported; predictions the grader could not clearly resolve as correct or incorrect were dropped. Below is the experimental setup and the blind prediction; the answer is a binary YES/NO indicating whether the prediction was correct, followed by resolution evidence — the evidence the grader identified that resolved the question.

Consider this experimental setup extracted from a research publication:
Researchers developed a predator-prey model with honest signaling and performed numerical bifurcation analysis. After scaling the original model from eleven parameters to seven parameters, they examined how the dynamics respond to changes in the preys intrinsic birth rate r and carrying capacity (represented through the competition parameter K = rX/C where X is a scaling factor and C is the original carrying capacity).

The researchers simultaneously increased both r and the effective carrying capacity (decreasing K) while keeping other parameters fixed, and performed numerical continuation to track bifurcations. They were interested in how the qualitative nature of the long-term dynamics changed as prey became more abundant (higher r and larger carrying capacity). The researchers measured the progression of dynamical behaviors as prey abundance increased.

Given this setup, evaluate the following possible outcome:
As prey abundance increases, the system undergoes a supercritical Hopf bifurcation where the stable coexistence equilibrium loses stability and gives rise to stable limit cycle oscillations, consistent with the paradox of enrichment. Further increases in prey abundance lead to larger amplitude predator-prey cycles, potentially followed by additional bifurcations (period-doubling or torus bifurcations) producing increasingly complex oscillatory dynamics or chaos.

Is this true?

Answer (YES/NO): NO